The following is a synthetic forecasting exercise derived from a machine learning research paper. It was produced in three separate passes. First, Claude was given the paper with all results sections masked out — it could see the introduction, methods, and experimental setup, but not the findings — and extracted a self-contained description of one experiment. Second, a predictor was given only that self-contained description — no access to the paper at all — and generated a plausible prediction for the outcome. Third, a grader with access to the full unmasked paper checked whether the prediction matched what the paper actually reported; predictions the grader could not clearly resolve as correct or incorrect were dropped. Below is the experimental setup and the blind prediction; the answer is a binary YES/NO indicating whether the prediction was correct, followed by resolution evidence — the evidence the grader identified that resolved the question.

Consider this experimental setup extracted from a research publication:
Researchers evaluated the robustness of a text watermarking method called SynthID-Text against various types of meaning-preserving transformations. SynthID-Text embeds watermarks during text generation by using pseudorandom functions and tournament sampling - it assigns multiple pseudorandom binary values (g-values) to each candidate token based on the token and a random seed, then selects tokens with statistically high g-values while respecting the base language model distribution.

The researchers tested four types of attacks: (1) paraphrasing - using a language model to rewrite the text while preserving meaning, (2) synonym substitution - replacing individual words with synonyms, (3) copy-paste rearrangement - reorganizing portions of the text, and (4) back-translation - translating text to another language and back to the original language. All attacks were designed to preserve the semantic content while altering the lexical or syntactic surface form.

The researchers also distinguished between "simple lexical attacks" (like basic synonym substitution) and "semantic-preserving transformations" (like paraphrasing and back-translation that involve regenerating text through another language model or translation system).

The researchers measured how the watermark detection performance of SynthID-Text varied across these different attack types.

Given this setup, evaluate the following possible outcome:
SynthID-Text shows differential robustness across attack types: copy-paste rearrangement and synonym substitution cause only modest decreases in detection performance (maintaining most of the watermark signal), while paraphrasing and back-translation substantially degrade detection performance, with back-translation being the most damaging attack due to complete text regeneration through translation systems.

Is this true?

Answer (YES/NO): NO